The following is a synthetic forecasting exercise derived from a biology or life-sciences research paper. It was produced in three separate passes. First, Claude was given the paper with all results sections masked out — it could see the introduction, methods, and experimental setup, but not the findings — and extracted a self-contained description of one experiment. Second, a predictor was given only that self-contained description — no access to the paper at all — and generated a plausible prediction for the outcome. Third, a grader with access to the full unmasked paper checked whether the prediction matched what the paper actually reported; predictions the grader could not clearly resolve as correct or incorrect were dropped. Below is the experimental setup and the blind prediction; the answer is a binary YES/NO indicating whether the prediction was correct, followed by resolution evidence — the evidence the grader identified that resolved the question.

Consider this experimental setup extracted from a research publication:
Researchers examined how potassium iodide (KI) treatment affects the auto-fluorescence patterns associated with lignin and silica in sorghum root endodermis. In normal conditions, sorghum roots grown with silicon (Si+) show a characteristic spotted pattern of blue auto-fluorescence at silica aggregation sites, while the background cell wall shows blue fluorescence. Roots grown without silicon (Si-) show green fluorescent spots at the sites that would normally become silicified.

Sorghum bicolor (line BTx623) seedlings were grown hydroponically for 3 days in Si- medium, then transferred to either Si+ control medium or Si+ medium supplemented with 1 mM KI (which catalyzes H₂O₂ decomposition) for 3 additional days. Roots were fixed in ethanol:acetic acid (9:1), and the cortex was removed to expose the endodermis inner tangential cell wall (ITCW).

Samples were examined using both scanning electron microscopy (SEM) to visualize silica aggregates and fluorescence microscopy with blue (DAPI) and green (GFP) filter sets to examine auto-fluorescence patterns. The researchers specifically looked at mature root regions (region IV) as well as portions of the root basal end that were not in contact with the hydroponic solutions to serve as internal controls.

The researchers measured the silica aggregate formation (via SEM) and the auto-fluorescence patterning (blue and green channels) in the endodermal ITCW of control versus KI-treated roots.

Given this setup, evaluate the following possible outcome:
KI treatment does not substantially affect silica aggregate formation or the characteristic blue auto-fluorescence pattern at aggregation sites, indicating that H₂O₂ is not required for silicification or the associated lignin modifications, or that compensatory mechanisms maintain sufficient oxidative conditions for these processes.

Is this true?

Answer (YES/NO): NO